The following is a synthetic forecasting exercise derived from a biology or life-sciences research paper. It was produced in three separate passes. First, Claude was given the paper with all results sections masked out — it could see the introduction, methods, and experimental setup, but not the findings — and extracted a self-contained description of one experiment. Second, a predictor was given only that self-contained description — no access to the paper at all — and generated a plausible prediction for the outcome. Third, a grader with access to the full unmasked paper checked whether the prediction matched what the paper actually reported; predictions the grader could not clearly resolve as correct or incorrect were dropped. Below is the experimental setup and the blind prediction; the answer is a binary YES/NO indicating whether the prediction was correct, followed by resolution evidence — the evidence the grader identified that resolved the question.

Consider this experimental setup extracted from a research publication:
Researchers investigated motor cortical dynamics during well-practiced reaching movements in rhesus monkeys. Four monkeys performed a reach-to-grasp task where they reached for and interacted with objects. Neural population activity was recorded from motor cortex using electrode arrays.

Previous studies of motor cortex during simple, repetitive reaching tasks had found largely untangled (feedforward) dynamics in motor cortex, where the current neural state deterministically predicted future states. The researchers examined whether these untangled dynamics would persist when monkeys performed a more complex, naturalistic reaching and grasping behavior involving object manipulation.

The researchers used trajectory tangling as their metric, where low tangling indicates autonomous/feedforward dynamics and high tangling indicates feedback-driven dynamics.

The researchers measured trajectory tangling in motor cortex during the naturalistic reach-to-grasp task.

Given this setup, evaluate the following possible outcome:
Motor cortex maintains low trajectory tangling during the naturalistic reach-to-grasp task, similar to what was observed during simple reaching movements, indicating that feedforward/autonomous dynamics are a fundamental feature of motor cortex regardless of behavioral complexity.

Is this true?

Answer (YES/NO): YES